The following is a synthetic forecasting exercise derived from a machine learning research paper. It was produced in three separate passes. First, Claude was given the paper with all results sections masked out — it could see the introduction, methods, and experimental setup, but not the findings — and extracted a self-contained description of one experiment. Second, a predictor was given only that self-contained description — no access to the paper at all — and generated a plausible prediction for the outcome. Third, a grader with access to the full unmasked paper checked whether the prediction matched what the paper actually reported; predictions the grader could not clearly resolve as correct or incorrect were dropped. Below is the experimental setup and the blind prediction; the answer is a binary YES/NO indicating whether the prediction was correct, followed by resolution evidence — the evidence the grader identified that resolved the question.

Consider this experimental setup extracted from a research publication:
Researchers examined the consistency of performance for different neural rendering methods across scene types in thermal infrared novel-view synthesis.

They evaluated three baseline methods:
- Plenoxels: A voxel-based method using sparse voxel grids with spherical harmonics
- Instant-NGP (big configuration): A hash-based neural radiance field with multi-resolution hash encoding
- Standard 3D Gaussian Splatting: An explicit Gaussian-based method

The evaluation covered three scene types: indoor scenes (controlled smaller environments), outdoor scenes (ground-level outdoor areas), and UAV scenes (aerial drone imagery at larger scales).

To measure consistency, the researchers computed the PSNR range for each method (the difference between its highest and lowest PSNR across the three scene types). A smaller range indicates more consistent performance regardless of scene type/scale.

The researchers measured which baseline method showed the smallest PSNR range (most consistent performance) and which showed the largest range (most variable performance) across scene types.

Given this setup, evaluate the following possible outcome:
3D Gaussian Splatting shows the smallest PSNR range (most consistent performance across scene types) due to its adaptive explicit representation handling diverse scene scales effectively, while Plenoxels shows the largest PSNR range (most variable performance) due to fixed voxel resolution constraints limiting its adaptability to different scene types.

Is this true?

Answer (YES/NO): NO